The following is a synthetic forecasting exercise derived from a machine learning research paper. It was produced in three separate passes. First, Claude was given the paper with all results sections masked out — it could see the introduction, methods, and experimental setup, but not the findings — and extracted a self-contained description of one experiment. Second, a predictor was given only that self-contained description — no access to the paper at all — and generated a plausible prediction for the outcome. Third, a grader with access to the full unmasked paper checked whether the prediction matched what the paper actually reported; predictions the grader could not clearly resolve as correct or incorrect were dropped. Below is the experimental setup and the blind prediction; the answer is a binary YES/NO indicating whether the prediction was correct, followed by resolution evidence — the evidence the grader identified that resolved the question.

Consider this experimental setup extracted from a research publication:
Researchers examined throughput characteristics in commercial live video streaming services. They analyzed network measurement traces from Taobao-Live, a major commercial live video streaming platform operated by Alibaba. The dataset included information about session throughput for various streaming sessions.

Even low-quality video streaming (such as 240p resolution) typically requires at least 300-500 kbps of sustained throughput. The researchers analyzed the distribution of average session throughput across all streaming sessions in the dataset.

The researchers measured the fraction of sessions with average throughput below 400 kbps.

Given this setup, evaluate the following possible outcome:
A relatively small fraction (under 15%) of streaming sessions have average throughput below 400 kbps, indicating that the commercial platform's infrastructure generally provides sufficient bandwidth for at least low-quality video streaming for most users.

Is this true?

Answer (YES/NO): NO